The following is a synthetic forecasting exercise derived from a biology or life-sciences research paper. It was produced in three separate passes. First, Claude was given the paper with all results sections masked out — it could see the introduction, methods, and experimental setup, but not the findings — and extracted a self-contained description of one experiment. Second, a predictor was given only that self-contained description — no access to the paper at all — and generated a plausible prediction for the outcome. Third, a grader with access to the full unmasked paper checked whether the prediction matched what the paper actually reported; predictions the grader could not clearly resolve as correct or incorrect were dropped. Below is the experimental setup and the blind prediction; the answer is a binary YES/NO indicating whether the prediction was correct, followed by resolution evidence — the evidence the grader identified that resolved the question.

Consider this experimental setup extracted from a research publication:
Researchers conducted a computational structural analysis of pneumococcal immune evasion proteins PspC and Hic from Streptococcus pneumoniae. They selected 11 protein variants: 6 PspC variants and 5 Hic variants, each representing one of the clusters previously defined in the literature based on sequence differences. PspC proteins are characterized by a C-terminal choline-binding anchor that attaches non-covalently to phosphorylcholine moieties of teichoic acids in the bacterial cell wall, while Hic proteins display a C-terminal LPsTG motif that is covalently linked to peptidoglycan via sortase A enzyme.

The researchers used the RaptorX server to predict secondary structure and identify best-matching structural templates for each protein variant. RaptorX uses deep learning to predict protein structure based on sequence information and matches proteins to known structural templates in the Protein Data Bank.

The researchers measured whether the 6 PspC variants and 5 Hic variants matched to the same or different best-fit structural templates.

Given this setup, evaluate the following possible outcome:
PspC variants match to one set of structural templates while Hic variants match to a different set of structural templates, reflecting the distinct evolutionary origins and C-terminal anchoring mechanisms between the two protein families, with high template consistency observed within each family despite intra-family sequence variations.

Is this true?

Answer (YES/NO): NO